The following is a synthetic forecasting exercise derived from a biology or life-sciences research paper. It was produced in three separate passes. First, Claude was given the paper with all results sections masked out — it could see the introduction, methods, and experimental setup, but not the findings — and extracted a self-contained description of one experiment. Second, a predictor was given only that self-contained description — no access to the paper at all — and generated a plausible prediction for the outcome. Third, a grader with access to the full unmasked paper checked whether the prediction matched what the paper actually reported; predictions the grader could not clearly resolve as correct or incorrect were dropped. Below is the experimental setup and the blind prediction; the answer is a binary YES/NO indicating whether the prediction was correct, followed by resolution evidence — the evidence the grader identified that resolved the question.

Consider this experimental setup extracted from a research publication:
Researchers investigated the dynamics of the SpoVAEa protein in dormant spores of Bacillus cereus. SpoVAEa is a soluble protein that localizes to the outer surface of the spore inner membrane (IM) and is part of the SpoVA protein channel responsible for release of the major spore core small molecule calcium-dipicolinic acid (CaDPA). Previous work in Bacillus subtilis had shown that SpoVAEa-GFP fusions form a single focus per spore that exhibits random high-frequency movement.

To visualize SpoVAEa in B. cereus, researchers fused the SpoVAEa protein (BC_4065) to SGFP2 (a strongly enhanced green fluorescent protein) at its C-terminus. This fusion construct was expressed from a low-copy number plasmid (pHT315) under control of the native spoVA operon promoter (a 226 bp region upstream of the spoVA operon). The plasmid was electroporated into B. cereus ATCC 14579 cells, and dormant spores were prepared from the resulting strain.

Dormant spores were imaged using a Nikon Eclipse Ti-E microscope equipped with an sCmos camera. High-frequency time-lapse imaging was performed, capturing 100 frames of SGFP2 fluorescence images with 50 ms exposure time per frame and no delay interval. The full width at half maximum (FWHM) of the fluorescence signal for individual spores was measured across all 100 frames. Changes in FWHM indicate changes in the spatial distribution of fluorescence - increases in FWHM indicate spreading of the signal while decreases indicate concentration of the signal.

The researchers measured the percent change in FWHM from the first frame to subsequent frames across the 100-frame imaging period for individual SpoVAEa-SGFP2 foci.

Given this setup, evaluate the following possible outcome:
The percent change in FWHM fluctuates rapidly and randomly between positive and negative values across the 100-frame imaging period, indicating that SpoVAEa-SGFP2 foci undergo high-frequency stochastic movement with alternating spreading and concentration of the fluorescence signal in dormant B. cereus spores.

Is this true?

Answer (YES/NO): NO